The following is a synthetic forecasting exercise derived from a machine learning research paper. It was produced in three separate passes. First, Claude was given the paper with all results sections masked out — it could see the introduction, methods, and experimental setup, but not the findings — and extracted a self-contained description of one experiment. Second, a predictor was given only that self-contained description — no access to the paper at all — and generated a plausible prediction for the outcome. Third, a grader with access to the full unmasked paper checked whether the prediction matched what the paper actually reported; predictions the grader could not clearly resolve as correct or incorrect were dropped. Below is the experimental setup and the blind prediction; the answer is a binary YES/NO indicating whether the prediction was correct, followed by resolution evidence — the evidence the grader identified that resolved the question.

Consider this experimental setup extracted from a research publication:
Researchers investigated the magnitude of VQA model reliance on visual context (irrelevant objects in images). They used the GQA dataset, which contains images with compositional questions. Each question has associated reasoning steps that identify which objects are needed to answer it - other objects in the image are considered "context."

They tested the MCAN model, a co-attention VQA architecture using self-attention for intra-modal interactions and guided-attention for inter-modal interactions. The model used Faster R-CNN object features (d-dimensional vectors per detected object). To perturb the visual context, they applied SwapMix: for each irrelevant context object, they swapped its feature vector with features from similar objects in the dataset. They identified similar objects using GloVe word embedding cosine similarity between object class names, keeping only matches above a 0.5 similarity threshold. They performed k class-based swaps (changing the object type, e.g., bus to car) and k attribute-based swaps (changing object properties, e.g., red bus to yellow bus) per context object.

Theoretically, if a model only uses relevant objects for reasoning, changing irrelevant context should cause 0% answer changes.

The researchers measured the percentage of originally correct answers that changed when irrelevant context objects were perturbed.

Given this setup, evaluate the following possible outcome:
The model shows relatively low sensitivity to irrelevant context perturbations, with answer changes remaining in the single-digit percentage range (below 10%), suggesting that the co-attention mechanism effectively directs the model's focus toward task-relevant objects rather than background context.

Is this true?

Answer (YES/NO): NO